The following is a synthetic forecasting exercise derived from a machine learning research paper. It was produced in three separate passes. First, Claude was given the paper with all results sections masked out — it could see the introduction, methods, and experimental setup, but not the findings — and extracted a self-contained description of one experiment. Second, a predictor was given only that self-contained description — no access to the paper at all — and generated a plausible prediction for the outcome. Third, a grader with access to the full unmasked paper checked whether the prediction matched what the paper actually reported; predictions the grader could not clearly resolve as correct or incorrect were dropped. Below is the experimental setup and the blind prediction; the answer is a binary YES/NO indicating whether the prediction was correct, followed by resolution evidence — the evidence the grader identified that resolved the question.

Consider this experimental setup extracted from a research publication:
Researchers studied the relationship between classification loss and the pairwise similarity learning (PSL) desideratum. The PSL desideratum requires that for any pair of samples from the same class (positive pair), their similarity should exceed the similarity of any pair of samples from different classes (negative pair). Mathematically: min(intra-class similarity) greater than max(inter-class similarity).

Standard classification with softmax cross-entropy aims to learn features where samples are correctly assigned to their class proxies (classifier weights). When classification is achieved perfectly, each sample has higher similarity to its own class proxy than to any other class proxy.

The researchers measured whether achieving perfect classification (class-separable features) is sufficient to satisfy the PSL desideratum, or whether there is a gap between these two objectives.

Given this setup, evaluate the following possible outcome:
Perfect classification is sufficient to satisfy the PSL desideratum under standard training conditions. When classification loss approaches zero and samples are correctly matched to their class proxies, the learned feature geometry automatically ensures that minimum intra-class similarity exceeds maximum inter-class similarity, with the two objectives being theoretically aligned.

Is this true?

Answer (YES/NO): NO